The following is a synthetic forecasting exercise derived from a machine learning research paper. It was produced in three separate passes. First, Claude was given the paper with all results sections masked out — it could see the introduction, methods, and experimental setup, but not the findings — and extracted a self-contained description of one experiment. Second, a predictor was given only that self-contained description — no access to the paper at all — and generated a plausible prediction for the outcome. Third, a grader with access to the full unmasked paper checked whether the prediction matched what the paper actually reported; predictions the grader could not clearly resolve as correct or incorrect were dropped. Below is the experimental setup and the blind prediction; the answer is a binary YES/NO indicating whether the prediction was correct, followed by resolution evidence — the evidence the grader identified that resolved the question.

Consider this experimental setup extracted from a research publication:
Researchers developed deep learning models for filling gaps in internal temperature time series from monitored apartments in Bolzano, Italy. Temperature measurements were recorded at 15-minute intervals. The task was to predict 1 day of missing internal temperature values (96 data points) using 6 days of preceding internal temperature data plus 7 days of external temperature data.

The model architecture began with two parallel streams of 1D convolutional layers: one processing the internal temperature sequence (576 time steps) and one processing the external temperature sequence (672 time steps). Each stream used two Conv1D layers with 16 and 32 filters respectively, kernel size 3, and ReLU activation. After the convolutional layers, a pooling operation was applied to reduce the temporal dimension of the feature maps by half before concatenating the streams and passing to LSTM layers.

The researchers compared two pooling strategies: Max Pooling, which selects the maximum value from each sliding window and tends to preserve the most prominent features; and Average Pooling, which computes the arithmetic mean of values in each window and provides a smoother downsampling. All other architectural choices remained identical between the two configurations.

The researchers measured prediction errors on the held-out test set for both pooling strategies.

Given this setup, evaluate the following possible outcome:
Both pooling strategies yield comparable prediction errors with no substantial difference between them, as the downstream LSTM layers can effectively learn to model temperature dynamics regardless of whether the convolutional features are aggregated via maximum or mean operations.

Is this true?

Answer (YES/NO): NO